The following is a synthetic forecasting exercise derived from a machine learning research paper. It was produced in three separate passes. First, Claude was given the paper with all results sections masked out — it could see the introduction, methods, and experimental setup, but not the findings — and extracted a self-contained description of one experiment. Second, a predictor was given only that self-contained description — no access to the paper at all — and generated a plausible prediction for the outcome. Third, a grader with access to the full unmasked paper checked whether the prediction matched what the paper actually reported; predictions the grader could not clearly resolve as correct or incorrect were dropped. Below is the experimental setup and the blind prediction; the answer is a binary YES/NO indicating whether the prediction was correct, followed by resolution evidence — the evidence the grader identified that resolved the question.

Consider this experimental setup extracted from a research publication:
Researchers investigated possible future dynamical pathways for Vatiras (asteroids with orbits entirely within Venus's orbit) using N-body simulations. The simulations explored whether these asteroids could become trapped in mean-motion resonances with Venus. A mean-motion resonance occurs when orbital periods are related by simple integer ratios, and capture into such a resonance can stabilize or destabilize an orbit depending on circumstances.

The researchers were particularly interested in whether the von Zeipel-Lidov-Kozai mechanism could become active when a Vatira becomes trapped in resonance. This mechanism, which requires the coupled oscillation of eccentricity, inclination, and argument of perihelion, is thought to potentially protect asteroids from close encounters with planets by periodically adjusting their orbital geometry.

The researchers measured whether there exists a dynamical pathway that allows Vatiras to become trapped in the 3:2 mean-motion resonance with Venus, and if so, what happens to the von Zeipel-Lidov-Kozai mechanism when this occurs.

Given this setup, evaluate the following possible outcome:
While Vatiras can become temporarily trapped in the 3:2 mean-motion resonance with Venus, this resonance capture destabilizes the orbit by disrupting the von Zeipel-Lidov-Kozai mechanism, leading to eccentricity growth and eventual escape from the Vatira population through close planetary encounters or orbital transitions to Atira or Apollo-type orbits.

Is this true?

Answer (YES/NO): NO